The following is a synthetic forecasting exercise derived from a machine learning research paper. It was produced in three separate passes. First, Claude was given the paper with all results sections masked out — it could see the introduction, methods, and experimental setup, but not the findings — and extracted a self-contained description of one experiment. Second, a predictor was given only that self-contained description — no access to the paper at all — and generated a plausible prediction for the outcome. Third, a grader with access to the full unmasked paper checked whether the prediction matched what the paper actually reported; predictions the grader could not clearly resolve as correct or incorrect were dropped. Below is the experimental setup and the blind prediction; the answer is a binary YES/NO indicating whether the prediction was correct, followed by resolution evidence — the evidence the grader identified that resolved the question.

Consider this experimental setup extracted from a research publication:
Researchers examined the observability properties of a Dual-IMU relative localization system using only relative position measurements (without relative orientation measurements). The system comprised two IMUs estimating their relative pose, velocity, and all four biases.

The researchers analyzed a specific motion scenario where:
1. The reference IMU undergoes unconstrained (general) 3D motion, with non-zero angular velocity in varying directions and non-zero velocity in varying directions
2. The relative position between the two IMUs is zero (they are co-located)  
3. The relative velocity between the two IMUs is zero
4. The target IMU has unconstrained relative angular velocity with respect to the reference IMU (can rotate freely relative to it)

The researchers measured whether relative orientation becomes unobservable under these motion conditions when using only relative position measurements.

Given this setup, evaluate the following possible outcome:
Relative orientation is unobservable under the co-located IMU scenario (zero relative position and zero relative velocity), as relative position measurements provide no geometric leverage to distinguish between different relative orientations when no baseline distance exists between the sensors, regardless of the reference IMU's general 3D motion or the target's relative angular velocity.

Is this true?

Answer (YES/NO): NO